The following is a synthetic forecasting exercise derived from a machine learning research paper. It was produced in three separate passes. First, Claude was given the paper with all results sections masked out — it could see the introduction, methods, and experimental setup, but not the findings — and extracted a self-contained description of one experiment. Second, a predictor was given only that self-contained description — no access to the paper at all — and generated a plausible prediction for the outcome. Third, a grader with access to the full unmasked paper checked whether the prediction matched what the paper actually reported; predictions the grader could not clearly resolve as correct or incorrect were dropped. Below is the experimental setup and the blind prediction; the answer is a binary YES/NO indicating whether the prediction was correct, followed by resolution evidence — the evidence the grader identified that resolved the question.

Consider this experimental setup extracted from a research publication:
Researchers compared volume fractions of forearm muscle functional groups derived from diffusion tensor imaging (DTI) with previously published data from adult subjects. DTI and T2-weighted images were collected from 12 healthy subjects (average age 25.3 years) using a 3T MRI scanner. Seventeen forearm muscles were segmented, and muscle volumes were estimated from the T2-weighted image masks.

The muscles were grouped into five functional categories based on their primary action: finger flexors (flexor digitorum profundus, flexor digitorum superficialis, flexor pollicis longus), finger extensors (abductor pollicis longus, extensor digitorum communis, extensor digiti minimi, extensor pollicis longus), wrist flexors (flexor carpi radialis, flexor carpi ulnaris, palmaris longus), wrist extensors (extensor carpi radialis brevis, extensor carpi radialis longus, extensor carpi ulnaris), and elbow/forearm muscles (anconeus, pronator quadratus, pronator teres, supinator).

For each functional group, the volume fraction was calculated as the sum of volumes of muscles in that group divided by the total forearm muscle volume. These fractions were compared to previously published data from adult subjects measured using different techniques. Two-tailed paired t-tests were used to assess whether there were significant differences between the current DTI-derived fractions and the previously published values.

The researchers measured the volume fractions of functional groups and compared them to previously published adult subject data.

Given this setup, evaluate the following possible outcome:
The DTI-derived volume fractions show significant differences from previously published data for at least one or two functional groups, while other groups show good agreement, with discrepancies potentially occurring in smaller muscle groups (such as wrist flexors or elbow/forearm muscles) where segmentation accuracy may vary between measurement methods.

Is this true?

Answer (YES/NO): NO